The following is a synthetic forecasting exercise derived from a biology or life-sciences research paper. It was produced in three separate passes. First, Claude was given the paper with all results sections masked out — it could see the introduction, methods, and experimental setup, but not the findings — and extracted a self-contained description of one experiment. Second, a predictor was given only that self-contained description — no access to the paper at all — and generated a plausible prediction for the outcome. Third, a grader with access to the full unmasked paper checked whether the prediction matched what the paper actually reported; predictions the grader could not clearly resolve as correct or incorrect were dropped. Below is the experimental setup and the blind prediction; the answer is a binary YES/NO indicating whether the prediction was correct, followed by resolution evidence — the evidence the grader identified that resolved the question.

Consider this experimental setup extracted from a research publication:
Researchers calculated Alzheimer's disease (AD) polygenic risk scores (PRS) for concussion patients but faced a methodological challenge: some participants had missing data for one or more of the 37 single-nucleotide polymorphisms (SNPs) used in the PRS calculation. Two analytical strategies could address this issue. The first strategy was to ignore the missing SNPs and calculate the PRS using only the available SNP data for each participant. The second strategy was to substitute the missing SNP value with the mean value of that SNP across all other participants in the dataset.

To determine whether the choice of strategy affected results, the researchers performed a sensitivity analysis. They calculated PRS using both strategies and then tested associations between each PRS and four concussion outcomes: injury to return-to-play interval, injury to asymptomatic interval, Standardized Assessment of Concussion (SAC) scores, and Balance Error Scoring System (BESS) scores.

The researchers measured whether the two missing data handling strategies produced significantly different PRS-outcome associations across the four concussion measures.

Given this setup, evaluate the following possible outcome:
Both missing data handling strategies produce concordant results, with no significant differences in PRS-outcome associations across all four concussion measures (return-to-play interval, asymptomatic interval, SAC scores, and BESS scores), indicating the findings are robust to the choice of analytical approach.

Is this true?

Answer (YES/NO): YES